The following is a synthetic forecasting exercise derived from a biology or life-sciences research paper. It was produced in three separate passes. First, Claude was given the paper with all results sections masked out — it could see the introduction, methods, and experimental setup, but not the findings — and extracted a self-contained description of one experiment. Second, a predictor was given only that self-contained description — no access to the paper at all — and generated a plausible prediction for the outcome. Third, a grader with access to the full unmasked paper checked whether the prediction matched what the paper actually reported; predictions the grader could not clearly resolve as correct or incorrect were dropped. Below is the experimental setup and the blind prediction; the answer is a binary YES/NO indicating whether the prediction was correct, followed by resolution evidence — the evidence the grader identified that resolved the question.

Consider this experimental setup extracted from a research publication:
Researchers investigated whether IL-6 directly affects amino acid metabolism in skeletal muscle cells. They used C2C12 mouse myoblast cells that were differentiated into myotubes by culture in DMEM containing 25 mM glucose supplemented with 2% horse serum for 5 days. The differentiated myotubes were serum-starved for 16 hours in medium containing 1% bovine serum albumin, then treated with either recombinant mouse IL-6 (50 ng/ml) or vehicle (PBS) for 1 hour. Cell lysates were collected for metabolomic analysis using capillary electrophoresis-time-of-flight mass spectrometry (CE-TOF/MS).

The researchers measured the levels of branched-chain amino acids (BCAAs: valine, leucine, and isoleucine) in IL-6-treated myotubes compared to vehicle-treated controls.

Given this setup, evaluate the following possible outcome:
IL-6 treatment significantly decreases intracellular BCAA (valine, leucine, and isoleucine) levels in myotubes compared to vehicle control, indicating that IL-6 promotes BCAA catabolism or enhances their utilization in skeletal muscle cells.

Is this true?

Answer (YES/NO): NO